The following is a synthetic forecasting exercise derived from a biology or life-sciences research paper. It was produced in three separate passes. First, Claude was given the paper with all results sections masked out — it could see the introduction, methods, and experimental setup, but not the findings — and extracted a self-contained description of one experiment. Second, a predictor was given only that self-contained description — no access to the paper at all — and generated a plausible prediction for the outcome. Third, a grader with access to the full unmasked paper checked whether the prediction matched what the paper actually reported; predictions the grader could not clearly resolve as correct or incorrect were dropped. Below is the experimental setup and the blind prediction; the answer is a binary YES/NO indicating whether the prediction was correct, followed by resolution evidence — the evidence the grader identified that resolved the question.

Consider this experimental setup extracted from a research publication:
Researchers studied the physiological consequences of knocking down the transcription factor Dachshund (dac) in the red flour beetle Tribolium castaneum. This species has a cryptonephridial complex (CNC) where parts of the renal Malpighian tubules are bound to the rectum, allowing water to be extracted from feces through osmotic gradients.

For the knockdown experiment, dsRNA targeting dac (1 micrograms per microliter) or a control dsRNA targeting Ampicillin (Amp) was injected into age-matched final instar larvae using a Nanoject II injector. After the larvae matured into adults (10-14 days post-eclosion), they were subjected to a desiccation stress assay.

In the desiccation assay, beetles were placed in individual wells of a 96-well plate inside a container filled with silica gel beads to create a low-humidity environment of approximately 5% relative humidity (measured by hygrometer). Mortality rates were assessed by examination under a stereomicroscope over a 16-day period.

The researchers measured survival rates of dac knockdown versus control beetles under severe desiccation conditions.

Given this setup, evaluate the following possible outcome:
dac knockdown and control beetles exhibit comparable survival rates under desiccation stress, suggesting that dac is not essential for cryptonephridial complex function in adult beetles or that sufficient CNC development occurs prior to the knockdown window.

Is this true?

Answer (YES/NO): NO